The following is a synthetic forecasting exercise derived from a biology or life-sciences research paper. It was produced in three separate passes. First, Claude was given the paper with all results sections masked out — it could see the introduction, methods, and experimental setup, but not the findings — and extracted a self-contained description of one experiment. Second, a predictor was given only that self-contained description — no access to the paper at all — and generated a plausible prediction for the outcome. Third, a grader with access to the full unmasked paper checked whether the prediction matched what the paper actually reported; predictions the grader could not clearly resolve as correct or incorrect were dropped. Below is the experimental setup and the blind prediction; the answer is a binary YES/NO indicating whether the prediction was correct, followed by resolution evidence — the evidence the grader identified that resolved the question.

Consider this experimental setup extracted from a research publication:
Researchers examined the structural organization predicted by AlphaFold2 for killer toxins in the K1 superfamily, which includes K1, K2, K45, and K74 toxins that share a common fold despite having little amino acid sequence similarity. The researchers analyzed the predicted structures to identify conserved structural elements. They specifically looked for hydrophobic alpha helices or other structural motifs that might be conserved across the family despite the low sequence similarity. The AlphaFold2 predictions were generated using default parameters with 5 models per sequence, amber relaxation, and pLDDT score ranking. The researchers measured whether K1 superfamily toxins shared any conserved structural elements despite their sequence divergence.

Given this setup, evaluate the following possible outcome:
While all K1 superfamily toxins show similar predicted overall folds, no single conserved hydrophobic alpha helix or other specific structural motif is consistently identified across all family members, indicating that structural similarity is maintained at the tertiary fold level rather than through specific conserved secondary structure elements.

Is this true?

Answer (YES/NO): NO